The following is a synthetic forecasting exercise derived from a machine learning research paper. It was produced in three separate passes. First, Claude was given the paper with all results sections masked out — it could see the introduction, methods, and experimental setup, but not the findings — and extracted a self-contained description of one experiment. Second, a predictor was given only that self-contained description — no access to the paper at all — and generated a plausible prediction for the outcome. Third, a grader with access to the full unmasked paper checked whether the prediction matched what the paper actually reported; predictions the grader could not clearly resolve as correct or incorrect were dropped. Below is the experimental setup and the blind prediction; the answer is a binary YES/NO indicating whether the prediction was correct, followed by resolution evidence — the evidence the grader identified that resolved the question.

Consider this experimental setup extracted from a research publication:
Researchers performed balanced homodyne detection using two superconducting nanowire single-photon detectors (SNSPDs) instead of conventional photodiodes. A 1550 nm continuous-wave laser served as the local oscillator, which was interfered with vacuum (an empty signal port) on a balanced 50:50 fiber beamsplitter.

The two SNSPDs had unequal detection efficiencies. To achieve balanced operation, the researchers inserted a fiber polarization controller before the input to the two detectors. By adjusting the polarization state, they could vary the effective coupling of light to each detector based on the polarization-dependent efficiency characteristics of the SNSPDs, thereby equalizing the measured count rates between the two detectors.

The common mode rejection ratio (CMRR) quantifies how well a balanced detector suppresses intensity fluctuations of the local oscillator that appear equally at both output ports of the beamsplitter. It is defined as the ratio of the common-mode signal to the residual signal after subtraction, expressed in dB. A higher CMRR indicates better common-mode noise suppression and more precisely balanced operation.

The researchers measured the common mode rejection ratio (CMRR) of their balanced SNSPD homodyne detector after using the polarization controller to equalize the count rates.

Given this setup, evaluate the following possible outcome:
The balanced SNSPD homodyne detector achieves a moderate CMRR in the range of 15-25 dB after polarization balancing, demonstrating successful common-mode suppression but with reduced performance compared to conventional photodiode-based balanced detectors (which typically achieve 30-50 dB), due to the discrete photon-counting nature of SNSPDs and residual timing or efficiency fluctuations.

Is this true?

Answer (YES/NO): YES